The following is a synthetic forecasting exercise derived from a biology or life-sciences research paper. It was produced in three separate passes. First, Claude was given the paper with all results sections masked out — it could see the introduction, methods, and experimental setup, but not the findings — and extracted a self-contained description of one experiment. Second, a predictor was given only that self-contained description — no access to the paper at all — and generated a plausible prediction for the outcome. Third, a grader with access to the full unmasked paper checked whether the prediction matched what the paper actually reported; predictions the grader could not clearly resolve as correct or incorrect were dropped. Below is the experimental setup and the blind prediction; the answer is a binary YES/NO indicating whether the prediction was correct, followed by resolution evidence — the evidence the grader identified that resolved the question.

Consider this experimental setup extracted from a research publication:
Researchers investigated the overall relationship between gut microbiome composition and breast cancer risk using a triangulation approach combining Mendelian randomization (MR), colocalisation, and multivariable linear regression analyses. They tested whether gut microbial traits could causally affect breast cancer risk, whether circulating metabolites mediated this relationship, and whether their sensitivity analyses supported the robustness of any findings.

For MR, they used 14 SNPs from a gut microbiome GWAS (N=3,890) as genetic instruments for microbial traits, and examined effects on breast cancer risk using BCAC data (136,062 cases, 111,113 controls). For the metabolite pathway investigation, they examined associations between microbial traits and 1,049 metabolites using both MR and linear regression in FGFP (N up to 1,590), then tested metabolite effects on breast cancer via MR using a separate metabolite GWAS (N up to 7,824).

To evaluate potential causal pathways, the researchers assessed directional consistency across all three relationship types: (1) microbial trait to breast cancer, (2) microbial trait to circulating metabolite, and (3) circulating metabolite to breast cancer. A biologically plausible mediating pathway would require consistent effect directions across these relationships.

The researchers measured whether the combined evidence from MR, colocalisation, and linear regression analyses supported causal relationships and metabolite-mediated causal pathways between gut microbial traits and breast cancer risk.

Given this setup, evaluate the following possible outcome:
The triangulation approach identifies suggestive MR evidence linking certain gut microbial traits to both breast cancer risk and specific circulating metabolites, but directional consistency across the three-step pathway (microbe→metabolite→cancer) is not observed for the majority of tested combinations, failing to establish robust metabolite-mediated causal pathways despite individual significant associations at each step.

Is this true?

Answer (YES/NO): YES